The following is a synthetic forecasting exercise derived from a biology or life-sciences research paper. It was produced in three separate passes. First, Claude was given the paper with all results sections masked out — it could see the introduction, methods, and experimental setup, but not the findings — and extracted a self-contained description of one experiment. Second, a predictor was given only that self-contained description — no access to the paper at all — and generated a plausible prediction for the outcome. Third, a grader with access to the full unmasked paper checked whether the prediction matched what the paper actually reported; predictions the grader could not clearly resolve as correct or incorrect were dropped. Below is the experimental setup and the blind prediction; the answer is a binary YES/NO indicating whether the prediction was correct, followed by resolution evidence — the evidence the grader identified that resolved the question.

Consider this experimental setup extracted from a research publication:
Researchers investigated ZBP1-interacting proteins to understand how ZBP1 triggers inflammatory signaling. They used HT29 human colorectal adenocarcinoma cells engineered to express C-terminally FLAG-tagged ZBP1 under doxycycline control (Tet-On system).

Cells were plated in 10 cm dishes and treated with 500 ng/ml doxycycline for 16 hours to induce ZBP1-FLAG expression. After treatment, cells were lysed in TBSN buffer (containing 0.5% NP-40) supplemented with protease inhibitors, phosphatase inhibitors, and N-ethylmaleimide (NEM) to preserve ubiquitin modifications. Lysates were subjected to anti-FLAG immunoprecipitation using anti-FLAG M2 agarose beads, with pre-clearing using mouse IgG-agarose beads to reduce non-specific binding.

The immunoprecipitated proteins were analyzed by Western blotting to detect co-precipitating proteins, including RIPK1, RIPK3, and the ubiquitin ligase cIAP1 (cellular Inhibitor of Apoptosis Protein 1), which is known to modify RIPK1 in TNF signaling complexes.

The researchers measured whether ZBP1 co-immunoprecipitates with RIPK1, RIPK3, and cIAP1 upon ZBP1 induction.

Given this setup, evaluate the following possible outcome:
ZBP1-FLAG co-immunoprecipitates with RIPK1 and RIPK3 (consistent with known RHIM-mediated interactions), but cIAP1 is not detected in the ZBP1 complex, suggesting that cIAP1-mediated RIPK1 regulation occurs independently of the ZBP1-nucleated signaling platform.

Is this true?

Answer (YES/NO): NO